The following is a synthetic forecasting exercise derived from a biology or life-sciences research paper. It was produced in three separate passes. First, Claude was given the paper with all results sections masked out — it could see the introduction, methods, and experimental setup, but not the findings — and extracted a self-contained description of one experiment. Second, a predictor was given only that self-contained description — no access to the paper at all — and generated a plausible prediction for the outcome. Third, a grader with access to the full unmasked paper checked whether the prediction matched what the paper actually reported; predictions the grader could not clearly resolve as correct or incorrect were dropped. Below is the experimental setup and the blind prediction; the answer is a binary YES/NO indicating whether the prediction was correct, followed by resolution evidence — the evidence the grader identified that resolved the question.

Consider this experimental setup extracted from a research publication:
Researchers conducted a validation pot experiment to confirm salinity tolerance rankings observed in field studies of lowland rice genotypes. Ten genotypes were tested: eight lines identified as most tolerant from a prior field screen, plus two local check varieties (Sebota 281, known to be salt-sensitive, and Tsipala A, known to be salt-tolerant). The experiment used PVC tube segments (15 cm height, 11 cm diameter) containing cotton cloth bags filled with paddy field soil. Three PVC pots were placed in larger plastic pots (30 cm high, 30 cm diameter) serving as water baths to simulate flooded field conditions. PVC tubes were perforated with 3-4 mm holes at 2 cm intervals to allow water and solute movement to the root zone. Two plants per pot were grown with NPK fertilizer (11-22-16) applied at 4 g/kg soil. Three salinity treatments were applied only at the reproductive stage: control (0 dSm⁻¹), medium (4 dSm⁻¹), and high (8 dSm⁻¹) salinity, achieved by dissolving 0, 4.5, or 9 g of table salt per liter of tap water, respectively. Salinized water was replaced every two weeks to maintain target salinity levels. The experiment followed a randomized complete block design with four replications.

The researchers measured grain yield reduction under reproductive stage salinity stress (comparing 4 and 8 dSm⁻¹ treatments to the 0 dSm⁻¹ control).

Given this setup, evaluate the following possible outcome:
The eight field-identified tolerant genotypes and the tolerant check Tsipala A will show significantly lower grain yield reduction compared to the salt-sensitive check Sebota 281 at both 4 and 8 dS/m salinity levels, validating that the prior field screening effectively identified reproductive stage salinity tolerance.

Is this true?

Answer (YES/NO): NO